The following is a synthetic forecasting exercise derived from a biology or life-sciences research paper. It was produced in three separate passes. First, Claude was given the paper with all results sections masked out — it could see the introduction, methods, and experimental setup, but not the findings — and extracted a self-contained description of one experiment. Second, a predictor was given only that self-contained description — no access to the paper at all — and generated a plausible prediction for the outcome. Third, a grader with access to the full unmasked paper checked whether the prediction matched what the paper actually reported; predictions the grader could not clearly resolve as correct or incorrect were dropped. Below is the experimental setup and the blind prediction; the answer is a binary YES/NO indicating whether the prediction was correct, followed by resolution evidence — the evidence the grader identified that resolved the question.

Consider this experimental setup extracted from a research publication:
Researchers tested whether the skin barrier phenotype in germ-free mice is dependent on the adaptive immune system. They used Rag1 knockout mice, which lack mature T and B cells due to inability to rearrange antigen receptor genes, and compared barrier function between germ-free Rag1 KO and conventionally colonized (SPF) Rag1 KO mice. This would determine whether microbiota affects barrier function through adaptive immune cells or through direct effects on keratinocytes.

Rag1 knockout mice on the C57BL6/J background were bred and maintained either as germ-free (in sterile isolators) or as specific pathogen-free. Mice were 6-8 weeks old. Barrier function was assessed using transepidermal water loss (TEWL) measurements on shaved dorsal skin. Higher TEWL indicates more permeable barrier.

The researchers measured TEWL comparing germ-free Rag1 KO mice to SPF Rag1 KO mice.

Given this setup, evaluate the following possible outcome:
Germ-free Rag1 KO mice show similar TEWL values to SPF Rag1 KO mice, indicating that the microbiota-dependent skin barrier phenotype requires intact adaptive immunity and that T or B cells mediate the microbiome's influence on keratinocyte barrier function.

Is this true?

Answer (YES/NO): NO